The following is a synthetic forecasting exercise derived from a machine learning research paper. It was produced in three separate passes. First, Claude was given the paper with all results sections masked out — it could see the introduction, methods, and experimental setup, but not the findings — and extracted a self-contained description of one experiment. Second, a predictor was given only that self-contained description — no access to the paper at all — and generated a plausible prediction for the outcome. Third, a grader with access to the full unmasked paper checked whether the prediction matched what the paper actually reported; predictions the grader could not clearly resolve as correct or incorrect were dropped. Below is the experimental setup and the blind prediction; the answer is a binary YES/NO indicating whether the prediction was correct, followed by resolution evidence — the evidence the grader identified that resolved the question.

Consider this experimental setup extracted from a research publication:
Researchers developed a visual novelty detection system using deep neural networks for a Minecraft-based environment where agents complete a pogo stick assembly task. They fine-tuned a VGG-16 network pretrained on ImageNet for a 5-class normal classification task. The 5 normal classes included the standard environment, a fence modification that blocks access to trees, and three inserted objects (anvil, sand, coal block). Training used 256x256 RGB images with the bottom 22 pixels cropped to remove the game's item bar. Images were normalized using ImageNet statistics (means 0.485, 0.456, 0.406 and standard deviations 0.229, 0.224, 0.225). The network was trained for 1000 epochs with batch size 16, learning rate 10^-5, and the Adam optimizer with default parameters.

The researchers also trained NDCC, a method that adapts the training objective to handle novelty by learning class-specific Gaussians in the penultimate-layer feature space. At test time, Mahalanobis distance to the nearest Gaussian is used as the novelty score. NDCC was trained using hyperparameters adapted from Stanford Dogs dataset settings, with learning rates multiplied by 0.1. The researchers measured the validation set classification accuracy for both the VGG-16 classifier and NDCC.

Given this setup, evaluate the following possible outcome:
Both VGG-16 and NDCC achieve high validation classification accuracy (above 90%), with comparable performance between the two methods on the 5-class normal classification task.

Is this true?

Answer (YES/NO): NO